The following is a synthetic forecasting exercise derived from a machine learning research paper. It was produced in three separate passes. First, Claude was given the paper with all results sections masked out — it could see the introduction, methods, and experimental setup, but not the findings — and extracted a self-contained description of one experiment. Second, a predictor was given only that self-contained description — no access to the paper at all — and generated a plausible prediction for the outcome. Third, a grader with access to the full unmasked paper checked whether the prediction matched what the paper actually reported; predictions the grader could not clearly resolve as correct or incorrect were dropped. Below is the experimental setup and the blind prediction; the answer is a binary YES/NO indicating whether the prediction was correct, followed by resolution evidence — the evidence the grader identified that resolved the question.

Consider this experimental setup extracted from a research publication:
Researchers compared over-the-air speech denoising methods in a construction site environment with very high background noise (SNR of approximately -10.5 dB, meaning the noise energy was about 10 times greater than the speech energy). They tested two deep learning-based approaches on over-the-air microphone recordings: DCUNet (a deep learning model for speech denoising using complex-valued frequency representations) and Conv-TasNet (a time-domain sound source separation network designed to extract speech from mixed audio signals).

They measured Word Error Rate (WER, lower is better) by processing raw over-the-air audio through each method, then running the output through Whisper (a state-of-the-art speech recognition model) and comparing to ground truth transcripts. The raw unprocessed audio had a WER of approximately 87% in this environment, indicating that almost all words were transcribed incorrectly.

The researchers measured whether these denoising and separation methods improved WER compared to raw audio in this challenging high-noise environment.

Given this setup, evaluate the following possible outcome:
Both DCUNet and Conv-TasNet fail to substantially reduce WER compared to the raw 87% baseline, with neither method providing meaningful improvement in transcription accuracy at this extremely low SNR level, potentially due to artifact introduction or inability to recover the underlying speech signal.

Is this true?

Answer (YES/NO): YES